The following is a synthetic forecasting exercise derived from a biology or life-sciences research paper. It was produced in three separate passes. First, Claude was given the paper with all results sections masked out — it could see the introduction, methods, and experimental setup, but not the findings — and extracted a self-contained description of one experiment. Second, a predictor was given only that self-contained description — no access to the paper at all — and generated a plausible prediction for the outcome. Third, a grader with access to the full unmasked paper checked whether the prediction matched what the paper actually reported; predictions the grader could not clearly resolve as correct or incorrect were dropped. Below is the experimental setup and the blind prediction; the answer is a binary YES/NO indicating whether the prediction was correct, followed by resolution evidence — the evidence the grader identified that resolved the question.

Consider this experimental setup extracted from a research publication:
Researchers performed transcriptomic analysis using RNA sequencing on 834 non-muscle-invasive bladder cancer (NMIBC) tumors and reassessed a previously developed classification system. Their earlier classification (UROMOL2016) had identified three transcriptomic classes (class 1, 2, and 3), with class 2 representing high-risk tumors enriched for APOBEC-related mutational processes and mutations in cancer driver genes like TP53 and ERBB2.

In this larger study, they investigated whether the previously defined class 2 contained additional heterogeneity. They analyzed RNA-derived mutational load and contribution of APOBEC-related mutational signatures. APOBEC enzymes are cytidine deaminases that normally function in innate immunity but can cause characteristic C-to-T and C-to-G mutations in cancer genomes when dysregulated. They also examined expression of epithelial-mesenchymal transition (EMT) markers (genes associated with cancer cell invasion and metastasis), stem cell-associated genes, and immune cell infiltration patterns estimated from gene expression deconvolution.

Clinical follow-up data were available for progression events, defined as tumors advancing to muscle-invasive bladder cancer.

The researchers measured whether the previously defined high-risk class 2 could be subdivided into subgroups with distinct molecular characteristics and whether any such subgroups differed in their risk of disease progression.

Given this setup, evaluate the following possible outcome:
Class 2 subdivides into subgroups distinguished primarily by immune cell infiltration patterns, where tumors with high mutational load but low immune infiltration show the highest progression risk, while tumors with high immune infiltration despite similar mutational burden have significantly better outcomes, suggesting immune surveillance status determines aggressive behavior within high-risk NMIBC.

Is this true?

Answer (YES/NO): NO